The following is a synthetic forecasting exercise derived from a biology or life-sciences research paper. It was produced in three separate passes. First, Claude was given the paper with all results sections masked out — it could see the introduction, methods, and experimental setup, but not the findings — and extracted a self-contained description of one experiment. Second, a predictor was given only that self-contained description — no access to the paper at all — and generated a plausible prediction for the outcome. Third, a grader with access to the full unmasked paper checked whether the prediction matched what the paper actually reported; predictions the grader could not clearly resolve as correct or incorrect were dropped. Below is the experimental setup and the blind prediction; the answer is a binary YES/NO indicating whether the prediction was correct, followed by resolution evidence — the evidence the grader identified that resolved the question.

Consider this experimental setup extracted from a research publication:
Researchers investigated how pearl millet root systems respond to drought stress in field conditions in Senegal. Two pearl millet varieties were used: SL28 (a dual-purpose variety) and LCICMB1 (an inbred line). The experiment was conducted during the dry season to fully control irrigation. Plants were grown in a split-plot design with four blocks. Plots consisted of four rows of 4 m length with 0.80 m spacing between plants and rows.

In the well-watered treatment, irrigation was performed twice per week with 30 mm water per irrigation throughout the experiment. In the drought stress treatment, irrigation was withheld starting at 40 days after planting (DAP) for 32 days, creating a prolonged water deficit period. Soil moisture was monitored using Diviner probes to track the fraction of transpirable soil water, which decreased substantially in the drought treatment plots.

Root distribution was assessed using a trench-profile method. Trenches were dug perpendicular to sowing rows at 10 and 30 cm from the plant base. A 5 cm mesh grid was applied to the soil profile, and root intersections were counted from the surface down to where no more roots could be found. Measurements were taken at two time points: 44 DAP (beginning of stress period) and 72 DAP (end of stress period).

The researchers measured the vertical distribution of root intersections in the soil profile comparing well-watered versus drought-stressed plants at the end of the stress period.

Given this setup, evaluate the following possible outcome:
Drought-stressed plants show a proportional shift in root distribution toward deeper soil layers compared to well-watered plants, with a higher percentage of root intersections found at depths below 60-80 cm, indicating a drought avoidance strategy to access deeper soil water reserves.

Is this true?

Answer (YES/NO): YES